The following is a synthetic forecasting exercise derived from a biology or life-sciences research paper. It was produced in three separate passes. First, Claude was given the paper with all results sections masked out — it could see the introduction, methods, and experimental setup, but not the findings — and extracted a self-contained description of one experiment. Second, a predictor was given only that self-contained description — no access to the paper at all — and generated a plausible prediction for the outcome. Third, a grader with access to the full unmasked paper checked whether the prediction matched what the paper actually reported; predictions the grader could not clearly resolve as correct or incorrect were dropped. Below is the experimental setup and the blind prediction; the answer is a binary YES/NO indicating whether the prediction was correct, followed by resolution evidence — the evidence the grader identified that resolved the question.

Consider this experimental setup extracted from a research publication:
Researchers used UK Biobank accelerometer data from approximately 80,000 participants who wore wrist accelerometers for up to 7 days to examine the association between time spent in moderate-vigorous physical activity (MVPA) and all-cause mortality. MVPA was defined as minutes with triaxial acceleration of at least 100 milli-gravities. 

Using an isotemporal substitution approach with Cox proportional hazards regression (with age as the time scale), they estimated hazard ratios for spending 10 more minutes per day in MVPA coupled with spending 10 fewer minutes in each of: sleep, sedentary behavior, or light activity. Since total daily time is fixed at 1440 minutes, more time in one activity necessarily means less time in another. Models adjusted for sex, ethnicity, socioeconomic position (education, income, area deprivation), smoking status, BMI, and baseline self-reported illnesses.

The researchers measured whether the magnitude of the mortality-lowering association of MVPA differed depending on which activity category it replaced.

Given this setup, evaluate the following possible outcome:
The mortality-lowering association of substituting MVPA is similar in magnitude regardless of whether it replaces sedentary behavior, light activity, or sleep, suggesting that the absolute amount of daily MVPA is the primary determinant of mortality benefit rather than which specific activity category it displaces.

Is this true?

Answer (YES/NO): YES